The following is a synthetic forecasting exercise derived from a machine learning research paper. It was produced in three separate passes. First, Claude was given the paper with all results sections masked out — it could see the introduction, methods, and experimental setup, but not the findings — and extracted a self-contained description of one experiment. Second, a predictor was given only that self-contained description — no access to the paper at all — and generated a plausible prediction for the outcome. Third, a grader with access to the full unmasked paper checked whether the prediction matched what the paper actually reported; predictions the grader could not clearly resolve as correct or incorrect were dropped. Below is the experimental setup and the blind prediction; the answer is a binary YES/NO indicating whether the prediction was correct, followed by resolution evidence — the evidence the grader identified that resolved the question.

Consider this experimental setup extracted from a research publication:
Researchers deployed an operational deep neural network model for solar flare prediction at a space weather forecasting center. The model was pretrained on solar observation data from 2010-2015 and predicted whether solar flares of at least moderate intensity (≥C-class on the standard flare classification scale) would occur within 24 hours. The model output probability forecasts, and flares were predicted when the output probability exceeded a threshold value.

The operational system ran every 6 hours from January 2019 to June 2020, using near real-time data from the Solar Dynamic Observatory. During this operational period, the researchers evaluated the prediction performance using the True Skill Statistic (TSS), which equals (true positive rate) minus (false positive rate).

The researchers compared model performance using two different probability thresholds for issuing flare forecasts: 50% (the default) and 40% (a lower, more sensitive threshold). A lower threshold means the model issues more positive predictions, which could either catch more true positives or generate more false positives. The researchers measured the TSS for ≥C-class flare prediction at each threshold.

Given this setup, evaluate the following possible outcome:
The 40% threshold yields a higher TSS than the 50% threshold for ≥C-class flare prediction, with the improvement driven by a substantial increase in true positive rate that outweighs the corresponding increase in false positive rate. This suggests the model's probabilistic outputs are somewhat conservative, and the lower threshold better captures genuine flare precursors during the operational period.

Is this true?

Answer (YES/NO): YES